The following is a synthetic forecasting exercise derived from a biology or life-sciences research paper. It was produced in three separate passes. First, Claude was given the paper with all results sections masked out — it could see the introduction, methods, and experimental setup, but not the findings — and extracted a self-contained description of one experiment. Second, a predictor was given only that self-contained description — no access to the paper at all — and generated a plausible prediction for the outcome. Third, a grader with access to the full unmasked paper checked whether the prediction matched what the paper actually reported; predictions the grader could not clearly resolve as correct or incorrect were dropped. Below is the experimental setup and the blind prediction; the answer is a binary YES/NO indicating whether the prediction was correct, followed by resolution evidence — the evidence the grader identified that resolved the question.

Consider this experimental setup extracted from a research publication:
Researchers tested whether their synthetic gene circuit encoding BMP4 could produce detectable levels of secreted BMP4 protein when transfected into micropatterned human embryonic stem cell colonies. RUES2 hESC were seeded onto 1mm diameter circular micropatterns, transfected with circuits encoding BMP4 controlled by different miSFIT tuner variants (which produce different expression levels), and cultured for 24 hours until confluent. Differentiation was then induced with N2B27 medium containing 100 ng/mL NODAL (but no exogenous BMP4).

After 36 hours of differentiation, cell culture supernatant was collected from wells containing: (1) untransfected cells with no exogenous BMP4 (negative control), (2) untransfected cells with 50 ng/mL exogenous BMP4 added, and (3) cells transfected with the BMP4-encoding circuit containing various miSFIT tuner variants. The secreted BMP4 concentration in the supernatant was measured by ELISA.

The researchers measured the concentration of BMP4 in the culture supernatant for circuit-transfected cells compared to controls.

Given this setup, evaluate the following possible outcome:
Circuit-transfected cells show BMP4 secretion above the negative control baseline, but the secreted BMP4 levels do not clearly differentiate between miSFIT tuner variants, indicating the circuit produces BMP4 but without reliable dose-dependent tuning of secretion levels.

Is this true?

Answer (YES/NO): NO